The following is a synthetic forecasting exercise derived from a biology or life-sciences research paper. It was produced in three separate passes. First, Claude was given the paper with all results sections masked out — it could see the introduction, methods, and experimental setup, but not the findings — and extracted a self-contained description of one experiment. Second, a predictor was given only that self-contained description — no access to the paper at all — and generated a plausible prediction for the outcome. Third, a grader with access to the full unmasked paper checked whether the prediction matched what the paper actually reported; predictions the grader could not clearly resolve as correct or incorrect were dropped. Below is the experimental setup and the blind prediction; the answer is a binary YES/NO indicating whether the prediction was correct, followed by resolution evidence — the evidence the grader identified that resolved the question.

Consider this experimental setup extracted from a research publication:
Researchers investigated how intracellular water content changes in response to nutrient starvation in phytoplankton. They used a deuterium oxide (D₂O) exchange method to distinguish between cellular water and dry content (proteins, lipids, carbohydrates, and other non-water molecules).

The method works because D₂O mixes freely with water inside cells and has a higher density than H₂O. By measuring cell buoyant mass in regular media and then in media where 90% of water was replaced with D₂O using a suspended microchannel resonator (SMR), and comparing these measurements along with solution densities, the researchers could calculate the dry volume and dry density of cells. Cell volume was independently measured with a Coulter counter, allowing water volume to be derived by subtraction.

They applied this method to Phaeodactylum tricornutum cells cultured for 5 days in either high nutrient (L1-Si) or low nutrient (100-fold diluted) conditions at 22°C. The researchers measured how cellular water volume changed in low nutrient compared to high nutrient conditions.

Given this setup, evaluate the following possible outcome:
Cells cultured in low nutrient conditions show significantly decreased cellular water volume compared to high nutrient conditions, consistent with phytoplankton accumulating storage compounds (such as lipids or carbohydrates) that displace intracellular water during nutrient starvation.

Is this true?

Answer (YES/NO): NO